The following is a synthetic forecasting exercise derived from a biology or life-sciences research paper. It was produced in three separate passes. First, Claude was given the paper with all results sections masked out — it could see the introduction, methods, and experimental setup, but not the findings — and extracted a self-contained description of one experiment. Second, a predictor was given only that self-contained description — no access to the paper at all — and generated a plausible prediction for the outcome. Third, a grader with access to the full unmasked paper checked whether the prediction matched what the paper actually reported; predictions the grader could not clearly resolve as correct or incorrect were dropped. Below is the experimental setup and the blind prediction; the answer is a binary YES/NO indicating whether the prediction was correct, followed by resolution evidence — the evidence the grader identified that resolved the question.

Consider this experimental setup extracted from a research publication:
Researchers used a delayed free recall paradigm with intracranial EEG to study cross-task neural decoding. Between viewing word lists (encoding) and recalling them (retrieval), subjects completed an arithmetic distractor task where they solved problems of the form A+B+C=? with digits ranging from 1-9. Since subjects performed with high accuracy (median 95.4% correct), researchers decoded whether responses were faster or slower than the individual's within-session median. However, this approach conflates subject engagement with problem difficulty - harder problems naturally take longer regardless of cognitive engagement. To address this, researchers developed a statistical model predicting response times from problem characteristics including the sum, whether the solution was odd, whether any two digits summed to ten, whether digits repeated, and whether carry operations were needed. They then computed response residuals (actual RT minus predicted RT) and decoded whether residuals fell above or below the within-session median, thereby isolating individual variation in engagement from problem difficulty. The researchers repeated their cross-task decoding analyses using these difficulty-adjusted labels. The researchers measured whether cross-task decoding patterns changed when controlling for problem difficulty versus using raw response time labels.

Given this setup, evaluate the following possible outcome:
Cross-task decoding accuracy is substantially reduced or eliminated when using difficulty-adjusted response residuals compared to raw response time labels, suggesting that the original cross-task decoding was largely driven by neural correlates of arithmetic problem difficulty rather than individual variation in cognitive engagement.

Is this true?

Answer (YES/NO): NO